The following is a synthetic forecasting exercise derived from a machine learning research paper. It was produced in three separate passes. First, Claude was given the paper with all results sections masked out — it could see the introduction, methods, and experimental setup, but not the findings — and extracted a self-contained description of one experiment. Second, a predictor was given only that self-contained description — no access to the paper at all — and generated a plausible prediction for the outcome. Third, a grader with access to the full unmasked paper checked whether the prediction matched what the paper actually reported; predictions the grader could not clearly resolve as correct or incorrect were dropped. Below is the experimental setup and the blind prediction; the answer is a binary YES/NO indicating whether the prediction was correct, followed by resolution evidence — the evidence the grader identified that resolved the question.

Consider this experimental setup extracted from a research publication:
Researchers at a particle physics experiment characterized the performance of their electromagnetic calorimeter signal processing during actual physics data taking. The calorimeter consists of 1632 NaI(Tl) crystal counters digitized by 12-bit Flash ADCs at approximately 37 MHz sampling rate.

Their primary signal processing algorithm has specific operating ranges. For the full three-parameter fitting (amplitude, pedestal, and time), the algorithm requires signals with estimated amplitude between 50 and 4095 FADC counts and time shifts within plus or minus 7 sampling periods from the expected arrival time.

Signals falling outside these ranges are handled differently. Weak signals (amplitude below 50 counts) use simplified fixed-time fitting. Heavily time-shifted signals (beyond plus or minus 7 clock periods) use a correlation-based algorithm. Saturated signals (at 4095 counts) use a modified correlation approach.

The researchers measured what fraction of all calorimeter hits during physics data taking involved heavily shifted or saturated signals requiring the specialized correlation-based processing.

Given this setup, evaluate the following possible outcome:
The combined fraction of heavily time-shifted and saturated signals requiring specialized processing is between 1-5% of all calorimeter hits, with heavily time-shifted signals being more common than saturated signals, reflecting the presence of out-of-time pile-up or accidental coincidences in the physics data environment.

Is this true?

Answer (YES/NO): NO